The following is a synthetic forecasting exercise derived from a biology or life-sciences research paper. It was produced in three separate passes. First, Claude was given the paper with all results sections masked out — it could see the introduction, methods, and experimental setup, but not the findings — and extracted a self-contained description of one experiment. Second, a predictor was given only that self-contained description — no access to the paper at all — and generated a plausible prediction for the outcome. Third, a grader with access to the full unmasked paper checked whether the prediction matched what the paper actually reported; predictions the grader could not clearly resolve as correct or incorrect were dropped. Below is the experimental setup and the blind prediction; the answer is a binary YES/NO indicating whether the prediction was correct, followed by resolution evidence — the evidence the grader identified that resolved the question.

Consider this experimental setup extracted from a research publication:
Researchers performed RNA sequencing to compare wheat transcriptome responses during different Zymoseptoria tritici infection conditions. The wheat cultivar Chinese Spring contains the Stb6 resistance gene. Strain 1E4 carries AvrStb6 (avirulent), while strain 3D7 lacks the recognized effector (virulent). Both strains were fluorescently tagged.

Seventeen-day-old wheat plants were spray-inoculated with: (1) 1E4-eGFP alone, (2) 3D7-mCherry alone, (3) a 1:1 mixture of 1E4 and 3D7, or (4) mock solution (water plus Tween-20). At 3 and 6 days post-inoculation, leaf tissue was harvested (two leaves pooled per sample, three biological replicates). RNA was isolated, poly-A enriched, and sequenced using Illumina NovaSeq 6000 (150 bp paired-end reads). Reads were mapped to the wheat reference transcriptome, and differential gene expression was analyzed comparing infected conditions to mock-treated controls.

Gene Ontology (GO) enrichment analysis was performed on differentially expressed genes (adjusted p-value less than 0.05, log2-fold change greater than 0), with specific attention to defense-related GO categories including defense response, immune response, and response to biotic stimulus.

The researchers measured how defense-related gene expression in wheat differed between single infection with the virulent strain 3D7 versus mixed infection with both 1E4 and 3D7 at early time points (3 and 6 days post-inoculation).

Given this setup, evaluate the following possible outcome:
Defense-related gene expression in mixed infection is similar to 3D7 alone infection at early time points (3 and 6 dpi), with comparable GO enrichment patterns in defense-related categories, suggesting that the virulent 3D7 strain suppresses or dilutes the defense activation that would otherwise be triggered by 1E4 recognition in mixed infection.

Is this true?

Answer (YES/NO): YES